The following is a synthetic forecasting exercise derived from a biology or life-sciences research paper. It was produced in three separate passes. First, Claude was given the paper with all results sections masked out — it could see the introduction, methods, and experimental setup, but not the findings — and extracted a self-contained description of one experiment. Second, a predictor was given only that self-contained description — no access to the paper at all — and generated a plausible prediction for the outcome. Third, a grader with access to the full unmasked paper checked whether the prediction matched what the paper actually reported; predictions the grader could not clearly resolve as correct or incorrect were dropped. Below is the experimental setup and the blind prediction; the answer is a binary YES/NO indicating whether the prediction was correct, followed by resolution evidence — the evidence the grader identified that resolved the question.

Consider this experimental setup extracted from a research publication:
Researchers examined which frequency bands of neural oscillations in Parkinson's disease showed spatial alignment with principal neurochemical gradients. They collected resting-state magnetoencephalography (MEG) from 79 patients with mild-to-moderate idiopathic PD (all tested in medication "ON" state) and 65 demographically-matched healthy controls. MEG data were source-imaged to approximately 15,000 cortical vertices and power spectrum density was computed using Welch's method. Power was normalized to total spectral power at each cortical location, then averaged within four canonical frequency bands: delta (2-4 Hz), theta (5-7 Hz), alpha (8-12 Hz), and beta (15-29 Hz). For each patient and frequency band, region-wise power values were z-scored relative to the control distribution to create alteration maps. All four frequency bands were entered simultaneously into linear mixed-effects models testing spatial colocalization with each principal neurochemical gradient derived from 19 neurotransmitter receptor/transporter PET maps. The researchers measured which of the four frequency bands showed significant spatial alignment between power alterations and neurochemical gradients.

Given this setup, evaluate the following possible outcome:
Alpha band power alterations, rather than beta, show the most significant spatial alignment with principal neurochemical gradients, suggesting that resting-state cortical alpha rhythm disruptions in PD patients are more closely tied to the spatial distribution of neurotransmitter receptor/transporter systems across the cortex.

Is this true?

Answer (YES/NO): NO